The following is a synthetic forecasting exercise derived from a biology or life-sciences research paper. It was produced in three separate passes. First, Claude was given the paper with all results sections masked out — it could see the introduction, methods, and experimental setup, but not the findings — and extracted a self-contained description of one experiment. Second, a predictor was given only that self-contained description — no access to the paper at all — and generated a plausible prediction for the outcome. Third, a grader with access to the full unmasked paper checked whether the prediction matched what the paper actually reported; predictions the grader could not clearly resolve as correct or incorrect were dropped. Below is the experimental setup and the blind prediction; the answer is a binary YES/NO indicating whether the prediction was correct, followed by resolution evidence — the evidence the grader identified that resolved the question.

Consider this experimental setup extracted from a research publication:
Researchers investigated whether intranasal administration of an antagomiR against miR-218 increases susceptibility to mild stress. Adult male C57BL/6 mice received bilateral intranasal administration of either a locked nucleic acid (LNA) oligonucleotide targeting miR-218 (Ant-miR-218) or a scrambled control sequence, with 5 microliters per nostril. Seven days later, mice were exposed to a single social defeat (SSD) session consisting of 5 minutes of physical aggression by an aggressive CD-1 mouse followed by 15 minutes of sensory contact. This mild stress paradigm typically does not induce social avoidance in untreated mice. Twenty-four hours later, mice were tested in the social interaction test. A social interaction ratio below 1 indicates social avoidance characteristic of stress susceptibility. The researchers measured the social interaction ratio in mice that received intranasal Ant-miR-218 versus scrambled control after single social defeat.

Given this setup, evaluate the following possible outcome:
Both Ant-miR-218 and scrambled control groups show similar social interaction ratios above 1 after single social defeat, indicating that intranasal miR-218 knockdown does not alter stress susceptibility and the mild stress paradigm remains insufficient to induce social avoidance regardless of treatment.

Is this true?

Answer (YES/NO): NO